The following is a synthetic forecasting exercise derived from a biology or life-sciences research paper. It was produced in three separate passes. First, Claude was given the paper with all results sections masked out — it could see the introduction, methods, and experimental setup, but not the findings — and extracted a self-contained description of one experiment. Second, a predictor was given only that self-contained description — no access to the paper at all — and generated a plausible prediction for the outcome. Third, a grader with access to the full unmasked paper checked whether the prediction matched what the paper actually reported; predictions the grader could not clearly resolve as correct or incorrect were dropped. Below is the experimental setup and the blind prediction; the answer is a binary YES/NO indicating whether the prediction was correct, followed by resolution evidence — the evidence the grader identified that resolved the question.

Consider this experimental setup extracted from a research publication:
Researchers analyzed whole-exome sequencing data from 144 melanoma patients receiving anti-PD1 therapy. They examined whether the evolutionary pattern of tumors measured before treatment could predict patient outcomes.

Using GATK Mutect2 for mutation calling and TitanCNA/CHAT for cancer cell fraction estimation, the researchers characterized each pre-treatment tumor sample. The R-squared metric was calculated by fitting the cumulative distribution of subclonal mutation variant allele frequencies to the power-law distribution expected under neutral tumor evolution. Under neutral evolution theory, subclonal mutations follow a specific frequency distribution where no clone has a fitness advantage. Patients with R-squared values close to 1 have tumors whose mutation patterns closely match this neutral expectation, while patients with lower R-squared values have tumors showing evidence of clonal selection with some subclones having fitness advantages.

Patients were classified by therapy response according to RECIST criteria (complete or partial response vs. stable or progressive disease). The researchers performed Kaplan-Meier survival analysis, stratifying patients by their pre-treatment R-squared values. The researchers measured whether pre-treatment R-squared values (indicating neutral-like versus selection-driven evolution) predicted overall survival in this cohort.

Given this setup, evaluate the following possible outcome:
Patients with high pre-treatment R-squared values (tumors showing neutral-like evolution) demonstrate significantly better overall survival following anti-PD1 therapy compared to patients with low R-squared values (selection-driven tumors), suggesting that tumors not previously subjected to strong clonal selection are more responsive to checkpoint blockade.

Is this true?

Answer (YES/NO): NO